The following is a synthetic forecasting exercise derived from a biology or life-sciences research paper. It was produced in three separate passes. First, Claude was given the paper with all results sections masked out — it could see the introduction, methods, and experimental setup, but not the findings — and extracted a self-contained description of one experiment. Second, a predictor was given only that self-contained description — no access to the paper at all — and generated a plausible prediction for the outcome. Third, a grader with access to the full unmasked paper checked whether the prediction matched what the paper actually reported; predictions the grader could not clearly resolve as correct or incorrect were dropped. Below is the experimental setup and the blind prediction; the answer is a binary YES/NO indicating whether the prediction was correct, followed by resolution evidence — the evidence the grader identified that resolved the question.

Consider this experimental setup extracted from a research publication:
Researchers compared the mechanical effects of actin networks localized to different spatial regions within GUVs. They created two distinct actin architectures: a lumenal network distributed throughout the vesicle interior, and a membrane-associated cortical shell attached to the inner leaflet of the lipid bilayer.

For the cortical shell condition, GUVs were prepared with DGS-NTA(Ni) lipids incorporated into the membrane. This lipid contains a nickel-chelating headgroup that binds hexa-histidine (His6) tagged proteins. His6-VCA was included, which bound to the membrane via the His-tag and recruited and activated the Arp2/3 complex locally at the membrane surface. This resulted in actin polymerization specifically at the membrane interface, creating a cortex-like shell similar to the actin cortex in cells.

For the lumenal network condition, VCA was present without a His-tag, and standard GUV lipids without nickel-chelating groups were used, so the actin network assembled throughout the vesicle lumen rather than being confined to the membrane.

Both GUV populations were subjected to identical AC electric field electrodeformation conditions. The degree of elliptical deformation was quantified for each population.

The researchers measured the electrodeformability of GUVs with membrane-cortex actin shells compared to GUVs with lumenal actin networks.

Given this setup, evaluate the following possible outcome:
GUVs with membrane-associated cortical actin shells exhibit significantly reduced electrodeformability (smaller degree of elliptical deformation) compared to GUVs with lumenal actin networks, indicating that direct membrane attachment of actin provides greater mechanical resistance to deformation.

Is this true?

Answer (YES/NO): YES